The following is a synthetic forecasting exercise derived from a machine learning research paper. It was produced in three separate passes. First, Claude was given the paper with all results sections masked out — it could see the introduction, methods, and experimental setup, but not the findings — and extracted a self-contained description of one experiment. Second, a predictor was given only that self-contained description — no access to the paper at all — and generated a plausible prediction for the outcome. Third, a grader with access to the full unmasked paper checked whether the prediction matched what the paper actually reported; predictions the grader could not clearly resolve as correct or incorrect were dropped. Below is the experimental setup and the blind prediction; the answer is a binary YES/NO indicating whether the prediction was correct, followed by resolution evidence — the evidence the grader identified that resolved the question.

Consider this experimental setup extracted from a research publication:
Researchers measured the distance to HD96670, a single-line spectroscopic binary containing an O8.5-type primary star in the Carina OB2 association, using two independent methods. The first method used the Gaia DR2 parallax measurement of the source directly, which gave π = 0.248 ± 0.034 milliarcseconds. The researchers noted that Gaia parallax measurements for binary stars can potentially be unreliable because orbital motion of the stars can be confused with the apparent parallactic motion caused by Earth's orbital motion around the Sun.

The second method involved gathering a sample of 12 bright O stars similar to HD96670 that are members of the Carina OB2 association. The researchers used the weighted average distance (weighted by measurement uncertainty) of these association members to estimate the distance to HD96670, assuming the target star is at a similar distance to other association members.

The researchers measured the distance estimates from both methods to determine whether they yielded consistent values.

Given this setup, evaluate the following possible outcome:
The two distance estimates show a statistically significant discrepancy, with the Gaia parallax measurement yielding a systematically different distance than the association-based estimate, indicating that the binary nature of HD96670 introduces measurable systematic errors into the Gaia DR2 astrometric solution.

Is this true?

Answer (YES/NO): NO